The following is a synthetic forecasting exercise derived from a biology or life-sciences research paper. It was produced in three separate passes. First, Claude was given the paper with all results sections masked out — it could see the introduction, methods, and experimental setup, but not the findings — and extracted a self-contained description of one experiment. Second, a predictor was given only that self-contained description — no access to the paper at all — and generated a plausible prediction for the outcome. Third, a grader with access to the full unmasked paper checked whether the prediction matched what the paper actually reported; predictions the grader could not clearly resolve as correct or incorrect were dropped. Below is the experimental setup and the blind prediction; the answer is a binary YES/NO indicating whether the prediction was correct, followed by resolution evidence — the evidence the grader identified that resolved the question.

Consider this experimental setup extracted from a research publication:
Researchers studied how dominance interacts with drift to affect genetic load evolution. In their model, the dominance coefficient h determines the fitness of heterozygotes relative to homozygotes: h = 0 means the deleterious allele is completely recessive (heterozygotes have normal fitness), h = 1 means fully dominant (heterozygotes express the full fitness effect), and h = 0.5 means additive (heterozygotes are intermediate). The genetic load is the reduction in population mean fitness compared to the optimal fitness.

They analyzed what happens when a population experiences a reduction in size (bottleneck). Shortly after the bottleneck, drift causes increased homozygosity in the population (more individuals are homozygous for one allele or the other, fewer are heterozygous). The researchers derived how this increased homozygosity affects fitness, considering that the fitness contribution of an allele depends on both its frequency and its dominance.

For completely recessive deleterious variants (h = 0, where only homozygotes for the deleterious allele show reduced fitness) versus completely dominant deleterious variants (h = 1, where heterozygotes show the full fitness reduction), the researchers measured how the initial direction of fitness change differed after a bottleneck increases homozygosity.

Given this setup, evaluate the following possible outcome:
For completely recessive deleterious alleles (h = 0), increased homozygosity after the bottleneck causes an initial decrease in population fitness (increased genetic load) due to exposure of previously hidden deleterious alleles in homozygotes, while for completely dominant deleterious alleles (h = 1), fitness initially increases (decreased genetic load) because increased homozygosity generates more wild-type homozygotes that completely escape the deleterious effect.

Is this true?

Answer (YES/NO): YES